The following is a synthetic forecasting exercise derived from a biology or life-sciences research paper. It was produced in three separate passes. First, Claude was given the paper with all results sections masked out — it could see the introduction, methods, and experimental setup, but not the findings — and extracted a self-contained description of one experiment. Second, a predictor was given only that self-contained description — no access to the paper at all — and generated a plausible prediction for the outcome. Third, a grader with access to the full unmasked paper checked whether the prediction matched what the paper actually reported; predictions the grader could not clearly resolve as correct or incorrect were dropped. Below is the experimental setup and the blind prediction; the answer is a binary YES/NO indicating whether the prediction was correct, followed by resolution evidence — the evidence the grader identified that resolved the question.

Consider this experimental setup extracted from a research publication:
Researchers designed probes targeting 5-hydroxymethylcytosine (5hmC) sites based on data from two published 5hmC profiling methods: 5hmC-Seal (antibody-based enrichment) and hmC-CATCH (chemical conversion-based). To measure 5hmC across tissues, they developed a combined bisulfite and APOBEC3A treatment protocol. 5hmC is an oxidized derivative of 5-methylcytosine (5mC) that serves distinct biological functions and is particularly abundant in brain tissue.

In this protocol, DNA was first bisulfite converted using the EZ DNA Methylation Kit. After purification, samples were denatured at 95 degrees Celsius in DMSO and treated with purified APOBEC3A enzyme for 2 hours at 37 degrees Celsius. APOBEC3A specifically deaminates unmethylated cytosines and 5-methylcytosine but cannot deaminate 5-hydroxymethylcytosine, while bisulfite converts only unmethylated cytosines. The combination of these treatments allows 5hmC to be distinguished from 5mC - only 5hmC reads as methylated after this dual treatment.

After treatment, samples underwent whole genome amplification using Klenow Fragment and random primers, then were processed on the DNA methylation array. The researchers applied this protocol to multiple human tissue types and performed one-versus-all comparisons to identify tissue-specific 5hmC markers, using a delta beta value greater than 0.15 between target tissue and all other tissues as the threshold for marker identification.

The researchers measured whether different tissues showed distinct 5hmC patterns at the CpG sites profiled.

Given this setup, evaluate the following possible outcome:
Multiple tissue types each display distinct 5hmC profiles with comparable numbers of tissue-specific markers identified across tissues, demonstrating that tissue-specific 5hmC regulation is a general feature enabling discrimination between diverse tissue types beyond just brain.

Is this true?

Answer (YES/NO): NO